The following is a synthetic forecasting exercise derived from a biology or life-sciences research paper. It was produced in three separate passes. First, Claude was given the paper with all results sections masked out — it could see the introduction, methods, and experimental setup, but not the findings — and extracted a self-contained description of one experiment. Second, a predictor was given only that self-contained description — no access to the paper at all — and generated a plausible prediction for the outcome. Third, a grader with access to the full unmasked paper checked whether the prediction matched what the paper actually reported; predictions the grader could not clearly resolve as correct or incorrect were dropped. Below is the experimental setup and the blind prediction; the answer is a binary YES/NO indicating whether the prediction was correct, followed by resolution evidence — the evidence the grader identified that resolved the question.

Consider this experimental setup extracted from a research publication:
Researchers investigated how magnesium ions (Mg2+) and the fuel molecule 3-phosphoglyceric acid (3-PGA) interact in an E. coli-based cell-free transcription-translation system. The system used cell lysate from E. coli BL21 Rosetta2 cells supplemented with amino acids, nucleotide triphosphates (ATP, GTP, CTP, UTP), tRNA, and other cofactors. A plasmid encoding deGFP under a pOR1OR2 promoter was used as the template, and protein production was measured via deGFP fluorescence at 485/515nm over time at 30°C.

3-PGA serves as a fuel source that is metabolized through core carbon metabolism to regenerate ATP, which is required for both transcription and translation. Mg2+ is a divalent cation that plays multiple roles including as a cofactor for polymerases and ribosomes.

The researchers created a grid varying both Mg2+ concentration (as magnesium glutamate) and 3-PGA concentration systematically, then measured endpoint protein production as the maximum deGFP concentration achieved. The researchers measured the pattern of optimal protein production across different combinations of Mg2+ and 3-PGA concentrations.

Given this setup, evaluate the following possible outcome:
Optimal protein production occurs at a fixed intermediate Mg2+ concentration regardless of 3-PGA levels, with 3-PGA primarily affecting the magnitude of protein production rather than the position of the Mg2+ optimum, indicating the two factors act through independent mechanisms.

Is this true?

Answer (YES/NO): NO